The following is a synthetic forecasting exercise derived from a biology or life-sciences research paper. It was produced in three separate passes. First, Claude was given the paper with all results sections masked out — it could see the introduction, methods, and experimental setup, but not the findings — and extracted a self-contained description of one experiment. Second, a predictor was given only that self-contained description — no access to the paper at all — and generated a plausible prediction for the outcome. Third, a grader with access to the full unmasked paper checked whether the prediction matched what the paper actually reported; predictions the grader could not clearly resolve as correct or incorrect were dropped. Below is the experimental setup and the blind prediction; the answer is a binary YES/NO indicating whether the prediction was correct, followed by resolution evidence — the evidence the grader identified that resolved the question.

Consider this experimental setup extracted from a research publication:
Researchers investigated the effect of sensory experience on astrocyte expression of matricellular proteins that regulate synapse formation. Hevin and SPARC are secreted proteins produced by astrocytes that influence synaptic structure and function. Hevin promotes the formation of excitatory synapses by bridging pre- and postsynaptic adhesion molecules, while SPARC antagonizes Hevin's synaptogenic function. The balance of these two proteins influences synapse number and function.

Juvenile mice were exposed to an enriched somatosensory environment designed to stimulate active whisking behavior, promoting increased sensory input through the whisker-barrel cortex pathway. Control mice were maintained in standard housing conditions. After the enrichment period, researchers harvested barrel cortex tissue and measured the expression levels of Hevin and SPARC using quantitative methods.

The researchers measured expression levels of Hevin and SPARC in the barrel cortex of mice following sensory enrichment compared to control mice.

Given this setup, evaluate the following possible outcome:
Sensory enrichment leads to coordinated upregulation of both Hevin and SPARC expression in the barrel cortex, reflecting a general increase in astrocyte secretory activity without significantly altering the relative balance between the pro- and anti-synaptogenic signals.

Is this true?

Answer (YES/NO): YES